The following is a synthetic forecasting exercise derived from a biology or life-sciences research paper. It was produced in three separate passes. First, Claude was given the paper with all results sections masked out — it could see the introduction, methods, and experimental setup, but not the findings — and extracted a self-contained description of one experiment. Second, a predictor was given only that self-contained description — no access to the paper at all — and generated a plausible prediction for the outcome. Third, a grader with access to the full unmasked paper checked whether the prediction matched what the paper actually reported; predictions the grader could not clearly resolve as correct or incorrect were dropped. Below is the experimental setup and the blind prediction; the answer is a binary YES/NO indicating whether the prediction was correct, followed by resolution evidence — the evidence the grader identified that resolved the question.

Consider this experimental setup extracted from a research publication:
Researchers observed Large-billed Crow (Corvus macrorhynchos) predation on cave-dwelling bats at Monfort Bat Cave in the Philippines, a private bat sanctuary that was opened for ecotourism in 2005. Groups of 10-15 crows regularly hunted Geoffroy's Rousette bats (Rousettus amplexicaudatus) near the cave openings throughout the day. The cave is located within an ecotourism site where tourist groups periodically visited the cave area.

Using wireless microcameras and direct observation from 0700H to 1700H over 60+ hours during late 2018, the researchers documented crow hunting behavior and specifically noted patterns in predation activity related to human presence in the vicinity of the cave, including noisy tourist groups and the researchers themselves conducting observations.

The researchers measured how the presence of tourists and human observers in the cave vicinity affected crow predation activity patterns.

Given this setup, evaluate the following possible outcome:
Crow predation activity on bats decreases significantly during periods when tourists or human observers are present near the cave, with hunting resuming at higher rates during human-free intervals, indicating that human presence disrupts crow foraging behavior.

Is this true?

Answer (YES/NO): NO